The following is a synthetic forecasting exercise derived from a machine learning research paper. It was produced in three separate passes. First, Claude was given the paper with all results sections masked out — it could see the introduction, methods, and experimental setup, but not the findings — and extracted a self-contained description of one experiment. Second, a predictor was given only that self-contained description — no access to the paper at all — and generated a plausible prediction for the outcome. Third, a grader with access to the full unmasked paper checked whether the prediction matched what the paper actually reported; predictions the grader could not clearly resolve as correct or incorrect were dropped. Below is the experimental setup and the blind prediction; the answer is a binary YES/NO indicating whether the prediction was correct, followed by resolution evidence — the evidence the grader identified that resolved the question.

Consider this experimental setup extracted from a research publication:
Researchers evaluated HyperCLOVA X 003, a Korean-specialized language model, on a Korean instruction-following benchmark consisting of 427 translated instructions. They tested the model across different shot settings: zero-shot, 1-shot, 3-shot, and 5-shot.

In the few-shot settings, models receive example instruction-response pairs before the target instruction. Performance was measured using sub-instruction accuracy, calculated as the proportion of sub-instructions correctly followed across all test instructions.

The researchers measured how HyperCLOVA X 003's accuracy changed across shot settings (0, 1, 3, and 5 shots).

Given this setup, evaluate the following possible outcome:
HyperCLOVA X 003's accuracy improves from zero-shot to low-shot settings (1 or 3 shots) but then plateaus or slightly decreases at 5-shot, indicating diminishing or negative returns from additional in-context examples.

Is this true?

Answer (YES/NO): NO